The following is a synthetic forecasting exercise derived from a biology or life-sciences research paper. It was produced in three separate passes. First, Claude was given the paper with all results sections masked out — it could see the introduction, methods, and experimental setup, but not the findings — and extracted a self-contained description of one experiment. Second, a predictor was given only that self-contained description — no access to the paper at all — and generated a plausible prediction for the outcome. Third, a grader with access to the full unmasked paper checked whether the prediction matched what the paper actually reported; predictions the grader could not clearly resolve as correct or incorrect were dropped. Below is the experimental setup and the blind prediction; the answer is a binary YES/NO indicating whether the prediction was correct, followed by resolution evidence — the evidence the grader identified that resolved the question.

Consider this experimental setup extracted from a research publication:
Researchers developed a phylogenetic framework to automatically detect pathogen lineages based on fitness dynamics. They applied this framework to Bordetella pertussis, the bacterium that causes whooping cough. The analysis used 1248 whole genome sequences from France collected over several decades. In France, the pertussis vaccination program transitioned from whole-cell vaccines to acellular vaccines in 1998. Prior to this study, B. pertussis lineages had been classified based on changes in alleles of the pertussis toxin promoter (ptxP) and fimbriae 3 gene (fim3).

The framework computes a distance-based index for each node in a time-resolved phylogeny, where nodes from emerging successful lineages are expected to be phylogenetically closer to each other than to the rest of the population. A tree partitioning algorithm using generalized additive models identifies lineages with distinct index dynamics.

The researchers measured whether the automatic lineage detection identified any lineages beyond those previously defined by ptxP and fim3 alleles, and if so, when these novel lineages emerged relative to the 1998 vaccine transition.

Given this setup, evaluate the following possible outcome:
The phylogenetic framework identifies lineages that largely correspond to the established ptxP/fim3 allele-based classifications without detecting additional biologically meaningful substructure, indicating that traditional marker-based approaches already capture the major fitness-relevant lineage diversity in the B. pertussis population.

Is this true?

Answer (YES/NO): NO